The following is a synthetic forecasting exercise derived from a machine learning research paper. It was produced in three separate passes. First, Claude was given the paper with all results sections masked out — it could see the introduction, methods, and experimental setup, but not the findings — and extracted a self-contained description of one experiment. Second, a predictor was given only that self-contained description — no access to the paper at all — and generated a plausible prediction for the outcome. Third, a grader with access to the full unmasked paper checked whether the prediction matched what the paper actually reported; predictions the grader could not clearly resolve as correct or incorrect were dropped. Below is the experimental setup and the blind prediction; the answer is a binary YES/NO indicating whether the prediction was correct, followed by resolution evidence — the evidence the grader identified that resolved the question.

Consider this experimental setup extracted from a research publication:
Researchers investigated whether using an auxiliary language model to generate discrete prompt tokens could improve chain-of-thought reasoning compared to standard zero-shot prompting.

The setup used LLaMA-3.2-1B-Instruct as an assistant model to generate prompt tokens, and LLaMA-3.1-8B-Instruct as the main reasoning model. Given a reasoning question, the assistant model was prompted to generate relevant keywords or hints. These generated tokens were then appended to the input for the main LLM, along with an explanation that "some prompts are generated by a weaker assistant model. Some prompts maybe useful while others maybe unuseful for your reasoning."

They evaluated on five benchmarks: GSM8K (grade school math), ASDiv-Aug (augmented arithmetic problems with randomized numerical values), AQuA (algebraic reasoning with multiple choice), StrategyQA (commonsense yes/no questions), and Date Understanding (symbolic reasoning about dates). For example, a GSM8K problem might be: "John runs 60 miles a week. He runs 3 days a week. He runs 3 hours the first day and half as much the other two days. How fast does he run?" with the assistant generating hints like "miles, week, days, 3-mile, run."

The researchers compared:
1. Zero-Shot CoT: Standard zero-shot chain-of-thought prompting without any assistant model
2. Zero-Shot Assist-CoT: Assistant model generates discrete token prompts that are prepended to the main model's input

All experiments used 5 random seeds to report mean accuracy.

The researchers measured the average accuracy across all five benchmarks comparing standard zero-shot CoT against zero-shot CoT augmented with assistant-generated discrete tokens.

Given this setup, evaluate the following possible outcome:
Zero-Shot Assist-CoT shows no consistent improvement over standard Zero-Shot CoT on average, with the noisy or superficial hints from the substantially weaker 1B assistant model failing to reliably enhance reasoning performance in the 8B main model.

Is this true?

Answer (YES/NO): NO